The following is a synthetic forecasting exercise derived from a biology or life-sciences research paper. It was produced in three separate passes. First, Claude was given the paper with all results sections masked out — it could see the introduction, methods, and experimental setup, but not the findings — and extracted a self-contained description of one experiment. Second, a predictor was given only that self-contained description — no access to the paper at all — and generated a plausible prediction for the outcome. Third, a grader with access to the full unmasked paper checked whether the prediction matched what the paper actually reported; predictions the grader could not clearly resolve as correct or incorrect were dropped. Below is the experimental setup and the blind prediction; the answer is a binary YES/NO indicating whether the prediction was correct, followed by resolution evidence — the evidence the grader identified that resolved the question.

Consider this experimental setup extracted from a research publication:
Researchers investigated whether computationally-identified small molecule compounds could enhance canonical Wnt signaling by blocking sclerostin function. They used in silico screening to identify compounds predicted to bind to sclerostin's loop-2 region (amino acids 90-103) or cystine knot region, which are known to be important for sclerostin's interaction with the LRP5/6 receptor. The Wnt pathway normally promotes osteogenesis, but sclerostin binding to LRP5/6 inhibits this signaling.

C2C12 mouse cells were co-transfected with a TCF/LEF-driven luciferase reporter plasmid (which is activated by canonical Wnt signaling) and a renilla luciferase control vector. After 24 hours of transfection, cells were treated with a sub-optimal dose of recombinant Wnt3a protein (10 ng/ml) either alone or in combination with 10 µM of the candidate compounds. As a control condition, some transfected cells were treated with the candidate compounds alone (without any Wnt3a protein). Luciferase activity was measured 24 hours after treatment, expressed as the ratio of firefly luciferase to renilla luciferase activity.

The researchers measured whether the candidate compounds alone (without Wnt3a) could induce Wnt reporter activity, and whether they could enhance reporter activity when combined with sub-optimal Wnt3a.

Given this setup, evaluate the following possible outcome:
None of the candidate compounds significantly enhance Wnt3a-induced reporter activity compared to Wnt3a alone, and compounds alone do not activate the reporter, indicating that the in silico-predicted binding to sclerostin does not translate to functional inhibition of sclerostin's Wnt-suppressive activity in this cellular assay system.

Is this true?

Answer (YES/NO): NO